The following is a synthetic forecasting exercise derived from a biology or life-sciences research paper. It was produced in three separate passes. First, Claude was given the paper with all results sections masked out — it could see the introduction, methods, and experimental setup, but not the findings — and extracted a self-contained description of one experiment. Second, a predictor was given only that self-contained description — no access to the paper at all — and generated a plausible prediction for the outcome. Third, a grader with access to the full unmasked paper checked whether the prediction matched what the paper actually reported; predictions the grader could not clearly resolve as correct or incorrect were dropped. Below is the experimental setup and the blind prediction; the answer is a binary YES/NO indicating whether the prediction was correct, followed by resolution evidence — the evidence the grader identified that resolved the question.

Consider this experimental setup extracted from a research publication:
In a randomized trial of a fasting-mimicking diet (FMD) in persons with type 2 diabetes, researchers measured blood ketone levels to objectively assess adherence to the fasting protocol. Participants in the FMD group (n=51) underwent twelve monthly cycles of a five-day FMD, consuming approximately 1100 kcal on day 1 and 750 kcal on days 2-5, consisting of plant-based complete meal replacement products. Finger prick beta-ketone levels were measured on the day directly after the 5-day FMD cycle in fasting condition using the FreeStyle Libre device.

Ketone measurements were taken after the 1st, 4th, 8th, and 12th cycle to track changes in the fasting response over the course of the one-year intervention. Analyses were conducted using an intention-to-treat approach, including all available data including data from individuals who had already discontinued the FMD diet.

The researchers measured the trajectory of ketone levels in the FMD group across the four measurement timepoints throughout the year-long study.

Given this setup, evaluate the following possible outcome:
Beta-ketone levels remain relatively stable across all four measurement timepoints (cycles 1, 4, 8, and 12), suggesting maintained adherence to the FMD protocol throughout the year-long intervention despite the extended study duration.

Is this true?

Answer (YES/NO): NO